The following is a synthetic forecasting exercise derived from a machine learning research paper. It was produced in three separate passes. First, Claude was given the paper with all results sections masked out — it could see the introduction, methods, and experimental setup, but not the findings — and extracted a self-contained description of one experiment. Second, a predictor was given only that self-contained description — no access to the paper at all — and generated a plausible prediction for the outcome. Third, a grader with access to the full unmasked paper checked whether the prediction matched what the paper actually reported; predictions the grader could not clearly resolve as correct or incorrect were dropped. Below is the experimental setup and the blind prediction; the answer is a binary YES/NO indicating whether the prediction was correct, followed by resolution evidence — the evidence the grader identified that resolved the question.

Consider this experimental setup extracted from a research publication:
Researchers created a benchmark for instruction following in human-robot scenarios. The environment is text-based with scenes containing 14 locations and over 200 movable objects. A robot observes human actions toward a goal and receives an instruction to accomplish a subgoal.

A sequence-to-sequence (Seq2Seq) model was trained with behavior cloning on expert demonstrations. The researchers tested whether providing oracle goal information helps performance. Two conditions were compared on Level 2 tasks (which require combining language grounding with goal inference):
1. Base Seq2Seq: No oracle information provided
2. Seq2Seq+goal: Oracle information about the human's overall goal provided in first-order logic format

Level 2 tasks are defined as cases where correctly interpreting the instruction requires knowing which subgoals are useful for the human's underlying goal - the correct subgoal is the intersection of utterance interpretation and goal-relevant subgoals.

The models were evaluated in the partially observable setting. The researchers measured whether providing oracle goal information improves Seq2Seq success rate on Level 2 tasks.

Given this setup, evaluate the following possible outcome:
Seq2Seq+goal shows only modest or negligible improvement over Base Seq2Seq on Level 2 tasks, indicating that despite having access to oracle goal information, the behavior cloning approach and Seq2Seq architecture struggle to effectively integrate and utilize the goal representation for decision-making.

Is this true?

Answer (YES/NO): NO